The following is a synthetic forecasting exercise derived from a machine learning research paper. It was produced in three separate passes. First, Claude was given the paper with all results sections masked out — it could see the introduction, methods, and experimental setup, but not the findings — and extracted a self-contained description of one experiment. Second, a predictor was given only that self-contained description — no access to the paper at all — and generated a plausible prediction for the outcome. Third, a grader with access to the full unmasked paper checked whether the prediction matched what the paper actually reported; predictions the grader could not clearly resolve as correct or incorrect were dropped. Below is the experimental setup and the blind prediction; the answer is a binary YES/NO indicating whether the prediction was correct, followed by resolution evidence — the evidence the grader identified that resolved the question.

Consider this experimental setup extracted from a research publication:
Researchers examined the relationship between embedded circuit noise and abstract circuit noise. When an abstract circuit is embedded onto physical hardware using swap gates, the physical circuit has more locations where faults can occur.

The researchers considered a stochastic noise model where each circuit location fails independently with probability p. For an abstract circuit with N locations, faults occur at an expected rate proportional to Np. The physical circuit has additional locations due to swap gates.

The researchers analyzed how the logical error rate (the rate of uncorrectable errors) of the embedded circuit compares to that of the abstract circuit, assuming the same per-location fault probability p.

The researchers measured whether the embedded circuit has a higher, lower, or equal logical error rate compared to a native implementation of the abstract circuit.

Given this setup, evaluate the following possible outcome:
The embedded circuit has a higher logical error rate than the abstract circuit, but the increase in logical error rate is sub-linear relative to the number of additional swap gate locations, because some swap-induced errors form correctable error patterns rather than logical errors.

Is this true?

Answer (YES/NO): NO